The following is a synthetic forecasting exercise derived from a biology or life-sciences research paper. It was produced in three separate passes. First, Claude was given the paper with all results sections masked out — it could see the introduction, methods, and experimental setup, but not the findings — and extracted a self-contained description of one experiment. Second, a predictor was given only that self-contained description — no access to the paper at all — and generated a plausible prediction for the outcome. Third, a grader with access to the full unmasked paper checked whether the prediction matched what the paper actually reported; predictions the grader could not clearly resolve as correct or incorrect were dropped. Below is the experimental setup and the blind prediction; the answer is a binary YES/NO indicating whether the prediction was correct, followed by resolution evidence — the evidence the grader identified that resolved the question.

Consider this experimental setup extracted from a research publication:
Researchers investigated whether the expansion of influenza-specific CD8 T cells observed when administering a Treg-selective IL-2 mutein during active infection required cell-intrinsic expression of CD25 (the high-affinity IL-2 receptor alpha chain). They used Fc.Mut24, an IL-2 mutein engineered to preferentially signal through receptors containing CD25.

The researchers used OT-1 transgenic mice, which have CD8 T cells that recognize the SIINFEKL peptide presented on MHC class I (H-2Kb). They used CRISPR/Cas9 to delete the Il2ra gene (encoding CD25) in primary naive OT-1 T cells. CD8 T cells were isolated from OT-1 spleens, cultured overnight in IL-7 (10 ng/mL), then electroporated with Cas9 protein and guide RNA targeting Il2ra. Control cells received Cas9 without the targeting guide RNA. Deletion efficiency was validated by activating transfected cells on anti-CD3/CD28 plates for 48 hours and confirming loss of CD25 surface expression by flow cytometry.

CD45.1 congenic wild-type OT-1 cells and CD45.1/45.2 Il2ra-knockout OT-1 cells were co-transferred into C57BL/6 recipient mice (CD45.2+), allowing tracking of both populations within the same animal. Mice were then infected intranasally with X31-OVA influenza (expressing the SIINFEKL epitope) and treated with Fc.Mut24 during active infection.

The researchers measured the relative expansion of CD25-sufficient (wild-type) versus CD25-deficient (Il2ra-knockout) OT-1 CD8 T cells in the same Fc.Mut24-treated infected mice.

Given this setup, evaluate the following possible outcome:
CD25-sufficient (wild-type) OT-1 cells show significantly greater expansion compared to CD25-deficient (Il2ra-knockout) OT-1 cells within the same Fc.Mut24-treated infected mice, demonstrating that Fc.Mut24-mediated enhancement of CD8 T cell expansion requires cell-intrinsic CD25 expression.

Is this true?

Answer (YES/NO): YES